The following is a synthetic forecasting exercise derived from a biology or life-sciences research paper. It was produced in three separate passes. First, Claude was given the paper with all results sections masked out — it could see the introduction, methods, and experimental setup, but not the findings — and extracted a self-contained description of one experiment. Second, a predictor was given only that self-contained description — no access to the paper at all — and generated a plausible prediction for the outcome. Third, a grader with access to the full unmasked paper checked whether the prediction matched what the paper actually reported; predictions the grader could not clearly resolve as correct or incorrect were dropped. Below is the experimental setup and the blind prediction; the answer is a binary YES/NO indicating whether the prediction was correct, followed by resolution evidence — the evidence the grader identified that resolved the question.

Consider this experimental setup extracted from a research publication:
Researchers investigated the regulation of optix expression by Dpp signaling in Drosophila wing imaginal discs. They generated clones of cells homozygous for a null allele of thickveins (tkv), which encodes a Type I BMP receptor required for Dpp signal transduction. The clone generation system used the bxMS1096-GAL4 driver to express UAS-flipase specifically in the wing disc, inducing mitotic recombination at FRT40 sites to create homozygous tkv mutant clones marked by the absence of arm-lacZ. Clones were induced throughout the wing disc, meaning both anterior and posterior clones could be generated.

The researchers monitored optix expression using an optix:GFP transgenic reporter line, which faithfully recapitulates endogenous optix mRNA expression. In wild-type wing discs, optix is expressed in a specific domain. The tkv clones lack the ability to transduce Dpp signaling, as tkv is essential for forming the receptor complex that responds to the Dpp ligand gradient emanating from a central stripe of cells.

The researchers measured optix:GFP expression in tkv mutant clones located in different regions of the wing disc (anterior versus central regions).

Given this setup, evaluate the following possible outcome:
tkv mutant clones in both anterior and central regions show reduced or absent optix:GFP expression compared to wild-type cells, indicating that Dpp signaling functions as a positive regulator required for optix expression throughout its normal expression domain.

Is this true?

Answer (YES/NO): NO